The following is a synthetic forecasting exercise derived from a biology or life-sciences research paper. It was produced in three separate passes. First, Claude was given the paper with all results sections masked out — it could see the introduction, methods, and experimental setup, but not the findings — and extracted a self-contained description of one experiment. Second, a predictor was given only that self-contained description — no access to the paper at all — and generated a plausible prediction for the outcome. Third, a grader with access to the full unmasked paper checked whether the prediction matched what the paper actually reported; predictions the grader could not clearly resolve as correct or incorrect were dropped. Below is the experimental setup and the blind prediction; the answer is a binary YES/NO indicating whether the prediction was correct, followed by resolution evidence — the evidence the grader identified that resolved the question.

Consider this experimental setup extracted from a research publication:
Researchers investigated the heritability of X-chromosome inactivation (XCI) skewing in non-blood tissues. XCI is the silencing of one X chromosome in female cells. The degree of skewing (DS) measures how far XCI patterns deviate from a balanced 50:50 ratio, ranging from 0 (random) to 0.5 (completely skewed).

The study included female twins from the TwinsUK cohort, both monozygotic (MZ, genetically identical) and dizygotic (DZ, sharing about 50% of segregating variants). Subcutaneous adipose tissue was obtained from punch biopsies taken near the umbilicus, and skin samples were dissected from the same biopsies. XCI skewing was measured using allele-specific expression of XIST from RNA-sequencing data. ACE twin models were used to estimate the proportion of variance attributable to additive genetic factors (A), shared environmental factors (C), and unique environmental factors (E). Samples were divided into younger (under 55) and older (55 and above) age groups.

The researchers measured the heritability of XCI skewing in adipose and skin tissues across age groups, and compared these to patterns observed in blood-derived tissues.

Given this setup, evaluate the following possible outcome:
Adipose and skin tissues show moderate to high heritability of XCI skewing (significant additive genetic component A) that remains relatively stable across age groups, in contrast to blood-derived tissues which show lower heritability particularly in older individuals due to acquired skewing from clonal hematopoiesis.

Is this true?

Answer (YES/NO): NO